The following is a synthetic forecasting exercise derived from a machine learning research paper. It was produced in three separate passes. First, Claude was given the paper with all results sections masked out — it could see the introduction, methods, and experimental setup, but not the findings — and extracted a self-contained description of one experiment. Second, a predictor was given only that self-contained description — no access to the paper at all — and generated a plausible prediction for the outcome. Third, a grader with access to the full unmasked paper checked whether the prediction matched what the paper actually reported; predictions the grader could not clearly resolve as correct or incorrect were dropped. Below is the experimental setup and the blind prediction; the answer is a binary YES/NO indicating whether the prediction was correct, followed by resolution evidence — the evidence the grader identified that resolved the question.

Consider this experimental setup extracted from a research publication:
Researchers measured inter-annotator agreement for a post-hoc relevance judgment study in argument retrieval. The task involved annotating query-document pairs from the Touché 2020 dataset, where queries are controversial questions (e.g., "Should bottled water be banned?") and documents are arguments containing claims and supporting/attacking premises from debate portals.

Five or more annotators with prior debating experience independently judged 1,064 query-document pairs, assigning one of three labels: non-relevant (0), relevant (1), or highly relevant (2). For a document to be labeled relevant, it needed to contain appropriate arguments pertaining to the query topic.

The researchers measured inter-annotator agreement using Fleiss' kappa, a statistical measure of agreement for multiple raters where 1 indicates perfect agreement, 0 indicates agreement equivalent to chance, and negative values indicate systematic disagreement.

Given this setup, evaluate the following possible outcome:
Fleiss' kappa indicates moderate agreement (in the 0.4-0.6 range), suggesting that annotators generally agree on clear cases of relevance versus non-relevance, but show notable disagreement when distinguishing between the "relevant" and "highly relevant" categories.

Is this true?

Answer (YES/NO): NO